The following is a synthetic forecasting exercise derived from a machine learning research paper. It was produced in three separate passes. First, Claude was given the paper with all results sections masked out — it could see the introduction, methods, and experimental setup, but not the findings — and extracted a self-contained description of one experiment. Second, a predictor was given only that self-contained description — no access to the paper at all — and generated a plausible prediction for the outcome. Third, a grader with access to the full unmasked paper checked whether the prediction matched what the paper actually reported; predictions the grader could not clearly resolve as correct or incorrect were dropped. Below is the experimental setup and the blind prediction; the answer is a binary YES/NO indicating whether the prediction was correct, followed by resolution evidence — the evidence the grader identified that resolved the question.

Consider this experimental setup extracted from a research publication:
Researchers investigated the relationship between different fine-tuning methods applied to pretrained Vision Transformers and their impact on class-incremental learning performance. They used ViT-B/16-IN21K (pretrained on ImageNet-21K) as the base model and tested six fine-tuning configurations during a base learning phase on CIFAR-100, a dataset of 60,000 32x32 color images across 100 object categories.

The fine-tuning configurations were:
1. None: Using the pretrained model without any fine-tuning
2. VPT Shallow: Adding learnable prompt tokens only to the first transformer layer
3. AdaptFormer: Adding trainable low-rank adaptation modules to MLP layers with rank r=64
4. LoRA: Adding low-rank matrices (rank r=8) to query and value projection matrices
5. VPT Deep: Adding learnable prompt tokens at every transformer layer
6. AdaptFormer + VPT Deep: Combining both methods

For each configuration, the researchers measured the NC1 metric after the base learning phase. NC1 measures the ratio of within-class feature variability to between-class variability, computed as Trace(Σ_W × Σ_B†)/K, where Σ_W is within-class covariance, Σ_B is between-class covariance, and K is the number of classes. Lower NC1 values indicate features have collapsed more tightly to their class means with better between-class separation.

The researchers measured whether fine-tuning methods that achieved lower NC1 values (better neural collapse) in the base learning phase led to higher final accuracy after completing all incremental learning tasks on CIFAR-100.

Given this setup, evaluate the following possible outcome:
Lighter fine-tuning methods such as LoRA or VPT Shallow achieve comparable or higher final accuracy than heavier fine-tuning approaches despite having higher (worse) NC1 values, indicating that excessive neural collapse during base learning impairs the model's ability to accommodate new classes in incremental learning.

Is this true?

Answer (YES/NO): NO